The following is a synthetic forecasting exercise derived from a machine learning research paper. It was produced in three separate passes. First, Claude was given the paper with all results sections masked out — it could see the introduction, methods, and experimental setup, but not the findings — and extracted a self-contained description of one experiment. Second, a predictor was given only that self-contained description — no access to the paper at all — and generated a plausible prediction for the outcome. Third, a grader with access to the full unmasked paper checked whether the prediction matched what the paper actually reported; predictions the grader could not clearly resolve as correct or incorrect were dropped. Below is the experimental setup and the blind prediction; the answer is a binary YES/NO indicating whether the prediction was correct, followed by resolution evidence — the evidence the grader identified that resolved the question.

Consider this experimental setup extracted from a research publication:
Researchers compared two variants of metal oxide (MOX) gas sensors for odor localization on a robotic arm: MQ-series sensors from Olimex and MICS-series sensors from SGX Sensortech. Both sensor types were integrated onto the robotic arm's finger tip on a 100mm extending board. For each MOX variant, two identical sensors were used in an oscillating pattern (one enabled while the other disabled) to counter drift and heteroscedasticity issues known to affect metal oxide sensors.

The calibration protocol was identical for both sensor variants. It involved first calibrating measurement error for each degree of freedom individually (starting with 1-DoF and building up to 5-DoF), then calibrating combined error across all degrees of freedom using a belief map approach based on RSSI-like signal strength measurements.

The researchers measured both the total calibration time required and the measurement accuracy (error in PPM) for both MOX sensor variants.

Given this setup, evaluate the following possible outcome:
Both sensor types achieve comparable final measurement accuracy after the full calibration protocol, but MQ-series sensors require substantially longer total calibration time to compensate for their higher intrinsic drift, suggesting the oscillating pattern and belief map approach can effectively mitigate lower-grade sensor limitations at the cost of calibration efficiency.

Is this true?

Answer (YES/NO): NO